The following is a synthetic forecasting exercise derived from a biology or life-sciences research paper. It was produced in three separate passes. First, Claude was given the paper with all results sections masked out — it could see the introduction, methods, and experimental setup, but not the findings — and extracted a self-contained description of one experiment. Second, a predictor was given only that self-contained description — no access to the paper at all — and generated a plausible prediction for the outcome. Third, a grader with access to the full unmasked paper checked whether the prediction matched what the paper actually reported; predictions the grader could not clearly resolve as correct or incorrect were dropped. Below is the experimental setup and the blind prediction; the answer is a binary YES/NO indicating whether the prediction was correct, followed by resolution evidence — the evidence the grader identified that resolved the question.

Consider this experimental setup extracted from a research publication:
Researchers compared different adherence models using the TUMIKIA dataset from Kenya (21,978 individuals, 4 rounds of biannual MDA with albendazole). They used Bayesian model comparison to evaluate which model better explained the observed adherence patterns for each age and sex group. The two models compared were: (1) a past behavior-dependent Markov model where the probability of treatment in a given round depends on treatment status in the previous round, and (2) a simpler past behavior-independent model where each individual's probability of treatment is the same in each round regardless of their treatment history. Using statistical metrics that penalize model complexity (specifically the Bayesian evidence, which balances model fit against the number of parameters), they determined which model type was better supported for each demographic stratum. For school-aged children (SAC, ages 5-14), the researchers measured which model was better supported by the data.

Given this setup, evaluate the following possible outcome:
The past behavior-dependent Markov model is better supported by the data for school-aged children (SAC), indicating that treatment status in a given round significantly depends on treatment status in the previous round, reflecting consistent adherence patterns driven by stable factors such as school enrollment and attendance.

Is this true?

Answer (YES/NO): YES